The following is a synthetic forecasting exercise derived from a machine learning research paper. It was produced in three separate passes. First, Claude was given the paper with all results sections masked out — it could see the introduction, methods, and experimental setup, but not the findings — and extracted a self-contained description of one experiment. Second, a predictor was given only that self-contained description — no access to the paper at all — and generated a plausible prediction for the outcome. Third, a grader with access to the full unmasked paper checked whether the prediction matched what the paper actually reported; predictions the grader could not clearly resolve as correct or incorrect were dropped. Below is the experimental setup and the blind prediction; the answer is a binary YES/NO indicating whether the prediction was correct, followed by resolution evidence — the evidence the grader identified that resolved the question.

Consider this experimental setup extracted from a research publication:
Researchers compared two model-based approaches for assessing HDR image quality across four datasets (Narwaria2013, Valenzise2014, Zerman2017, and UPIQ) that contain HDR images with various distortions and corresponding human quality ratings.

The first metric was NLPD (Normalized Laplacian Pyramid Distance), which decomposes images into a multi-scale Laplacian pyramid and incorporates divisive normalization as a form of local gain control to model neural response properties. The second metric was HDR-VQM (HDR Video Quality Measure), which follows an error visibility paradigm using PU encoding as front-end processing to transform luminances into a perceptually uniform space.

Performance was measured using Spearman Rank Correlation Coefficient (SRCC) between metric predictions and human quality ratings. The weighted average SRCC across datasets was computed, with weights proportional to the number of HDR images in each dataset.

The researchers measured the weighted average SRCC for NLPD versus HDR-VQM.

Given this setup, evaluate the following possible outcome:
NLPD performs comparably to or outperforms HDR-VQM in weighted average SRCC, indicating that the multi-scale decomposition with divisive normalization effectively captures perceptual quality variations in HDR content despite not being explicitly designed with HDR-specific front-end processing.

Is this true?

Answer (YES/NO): NO